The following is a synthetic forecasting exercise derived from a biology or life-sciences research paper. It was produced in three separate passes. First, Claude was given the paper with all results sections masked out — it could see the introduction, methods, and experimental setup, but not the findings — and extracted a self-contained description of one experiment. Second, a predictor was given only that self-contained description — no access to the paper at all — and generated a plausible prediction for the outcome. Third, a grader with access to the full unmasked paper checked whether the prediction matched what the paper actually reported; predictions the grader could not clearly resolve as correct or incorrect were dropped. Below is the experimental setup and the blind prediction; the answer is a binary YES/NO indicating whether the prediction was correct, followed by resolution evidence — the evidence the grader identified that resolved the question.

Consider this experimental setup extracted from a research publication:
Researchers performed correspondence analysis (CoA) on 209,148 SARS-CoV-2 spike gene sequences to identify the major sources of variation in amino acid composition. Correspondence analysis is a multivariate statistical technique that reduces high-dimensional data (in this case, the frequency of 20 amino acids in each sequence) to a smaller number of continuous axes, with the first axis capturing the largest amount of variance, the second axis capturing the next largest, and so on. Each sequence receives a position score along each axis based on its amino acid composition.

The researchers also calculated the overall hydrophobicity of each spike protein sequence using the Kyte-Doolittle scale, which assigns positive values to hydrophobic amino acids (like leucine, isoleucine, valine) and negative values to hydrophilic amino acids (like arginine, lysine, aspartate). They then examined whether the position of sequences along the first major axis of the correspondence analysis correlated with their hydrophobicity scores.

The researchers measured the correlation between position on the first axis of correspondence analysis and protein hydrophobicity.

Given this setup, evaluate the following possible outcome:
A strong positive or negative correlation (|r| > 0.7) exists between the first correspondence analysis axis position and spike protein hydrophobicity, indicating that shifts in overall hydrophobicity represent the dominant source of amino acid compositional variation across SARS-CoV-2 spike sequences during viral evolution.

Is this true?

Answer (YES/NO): NO